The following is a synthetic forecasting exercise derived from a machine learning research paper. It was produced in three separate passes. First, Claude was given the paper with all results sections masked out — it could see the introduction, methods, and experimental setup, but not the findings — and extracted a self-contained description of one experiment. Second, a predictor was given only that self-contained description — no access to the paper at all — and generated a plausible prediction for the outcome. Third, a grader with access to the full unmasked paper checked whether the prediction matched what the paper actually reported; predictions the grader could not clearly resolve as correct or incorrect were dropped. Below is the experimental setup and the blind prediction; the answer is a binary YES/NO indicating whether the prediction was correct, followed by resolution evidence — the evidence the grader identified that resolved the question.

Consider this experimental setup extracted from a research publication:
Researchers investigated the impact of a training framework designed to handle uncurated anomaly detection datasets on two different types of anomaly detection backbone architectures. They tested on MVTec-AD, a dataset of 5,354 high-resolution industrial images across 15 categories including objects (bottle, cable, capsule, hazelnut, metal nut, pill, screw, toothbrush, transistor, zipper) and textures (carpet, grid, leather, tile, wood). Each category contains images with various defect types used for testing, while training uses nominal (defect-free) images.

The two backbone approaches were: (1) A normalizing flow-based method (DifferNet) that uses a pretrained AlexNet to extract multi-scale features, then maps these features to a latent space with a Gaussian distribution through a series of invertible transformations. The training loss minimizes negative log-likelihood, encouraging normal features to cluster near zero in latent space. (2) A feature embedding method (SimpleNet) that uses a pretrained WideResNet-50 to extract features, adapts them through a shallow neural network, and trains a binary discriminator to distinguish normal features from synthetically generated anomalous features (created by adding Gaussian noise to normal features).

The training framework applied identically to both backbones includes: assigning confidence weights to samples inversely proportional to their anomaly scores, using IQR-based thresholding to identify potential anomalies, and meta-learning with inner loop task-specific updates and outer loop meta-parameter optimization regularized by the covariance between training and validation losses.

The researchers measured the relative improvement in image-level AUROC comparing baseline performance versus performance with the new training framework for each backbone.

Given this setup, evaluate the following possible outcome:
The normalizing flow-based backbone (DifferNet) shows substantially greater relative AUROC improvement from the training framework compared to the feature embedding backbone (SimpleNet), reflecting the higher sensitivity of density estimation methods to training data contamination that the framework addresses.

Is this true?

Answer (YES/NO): YES